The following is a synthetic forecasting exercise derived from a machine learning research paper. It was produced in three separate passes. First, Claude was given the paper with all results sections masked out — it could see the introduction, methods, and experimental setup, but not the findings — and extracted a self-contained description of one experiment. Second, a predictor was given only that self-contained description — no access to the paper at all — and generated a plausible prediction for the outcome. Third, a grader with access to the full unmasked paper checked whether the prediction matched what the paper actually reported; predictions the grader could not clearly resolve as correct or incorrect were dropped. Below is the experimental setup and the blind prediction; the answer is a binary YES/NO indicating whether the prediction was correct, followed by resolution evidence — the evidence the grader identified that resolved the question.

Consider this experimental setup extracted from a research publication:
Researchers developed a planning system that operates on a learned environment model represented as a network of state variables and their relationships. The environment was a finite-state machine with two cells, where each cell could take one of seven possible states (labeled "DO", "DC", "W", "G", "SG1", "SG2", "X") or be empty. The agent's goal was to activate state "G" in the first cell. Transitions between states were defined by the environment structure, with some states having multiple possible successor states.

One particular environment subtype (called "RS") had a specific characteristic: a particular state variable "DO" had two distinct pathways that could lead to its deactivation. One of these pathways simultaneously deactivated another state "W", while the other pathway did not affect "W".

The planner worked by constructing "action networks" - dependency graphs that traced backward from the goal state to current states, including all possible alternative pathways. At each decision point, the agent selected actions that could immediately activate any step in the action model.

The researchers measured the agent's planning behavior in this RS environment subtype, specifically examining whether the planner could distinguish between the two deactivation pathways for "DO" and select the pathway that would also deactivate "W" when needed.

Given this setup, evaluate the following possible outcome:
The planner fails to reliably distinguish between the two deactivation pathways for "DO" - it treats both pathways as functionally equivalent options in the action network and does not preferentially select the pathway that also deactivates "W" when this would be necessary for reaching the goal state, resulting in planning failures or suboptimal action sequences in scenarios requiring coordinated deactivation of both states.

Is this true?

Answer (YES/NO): YES